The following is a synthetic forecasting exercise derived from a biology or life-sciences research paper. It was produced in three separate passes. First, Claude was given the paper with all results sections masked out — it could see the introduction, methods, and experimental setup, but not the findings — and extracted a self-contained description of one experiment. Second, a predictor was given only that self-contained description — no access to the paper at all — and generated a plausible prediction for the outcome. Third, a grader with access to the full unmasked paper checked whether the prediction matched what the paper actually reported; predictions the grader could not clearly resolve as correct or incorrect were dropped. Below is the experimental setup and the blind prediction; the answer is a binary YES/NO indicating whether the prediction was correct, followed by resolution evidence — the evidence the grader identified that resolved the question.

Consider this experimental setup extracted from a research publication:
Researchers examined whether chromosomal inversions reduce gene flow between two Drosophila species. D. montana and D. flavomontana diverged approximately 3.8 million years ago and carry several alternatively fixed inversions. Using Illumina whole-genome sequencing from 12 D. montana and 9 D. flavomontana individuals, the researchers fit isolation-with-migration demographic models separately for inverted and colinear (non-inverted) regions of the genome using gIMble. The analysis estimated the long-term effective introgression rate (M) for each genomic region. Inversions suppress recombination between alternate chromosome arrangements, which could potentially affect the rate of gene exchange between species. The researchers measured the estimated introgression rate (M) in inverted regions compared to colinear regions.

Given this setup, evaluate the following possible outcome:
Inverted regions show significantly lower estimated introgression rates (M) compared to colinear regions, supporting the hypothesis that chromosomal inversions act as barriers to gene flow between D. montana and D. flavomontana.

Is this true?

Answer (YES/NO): YES